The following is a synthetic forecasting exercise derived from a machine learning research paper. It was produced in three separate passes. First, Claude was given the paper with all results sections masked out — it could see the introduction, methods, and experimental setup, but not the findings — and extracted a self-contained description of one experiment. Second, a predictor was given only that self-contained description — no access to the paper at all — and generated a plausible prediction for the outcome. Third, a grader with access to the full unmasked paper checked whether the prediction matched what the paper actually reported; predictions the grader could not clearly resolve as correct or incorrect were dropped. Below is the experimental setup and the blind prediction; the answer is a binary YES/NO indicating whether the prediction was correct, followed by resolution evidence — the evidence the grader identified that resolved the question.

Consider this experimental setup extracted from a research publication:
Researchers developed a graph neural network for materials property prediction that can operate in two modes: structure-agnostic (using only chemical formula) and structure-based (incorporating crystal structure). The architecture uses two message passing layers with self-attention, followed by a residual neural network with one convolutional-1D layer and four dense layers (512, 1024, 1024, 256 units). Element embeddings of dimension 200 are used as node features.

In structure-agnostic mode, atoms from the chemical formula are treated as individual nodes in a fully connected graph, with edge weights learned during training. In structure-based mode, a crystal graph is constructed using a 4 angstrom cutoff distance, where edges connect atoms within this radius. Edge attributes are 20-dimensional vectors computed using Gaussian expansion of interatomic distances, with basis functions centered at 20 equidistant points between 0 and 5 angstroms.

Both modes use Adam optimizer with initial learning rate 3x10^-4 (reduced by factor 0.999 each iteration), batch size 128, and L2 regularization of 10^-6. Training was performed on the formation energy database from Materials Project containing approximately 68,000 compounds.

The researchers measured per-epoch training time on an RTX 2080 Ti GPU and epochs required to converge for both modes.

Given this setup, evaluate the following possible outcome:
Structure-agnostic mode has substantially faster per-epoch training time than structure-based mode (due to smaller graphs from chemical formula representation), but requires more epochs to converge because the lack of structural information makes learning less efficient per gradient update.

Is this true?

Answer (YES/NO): NO